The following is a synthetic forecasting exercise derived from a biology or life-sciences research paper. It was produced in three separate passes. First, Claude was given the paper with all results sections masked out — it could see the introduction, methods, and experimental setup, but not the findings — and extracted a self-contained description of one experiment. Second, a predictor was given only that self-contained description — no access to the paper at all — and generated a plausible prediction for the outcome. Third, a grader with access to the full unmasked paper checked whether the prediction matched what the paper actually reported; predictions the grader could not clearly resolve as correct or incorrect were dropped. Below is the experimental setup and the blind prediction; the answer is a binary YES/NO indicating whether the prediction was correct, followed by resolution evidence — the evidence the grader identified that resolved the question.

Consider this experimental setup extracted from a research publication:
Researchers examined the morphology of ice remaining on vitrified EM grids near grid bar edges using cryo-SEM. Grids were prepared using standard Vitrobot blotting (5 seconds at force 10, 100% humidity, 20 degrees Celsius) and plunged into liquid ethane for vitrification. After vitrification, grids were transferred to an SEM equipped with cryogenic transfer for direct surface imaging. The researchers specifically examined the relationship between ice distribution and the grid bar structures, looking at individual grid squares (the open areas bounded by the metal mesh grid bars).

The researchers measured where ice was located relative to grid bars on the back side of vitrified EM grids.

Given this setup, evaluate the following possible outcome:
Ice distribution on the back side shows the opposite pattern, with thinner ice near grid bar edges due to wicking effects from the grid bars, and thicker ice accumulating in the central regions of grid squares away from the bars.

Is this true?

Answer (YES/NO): NO